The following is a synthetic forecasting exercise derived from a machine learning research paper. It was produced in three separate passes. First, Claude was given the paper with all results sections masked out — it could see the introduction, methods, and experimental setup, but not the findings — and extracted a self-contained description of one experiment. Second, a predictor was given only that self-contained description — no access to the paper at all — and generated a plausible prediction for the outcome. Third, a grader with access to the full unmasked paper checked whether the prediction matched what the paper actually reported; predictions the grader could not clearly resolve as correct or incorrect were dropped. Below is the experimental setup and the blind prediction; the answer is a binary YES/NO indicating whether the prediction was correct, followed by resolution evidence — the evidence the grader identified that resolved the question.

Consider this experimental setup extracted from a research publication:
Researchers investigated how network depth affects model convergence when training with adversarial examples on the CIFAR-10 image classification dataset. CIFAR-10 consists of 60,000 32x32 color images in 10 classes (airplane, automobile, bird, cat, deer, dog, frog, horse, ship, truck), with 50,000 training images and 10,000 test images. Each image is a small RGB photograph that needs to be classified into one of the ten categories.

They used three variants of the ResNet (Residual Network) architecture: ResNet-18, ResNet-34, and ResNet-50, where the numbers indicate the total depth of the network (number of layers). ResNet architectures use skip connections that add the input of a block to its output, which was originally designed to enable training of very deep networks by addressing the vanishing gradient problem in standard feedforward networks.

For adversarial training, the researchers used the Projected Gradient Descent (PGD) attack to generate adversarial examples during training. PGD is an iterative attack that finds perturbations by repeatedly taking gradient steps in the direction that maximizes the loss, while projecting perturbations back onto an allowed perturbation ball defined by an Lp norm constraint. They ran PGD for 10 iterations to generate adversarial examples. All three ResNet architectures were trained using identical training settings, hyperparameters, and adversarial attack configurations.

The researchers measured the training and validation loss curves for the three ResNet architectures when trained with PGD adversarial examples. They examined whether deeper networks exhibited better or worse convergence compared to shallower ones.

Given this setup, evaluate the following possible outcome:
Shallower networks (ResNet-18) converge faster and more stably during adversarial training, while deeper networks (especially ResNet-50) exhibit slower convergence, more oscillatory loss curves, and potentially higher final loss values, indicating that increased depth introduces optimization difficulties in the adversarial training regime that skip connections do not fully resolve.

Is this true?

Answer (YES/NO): YES